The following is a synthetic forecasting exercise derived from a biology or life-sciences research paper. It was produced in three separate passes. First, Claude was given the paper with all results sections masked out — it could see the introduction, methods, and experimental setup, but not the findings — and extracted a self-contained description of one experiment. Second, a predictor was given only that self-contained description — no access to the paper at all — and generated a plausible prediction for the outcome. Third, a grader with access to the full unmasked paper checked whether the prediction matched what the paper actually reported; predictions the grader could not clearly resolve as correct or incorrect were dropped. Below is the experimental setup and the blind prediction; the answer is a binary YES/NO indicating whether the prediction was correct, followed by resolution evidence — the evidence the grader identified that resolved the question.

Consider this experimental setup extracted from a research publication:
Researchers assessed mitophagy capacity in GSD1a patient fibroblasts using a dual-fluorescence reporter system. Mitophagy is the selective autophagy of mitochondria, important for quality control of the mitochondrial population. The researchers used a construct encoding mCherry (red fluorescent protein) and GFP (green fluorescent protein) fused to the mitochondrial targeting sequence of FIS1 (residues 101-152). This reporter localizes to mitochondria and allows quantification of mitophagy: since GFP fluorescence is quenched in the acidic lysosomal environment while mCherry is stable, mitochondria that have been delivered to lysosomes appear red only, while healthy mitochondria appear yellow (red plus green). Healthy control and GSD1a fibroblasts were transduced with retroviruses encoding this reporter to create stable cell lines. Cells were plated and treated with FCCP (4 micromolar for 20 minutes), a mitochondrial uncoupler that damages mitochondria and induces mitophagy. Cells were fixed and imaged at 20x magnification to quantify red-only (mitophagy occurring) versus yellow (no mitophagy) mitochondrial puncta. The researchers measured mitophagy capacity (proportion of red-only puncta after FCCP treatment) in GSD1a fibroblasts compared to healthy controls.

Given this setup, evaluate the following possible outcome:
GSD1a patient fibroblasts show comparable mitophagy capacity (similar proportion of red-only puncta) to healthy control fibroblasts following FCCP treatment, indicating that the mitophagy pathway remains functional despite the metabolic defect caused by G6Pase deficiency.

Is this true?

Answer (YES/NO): NO